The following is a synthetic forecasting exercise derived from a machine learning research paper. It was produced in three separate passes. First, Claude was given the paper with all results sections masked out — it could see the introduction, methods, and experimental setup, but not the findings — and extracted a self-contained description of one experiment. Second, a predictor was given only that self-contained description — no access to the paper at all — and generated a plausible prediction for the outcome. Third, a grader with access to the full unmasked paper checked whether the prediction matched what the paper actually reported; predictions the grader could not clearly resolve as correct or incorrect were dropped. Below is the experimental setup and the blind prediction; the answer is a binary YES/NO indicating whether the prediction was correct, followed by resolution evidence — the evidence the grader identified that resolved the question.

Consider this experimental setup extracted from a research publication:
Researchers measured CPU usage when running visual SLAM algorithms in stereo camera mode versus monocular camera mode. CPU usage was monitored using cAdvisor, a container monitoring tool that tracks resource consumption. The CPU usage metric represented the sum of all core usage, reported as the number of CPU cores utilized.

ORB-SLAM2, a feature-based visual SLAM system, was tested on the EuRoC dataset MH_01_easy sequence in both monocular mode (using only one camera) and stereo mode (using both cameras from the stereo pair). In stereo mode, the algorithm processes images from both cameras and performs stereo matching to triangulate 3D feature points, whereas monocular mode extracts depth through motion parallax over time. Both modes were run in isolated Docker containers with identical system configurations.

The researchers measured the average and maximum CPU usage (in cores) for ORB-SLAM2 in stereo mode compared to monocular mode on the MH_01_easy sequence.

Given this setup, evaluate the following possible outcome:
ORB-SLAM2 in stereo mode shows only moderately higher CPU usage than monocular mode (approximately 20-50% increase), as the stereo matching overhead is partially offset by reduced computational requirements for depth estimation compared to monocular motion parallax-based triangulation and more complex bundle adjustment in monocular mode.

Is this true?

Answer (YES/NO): NO